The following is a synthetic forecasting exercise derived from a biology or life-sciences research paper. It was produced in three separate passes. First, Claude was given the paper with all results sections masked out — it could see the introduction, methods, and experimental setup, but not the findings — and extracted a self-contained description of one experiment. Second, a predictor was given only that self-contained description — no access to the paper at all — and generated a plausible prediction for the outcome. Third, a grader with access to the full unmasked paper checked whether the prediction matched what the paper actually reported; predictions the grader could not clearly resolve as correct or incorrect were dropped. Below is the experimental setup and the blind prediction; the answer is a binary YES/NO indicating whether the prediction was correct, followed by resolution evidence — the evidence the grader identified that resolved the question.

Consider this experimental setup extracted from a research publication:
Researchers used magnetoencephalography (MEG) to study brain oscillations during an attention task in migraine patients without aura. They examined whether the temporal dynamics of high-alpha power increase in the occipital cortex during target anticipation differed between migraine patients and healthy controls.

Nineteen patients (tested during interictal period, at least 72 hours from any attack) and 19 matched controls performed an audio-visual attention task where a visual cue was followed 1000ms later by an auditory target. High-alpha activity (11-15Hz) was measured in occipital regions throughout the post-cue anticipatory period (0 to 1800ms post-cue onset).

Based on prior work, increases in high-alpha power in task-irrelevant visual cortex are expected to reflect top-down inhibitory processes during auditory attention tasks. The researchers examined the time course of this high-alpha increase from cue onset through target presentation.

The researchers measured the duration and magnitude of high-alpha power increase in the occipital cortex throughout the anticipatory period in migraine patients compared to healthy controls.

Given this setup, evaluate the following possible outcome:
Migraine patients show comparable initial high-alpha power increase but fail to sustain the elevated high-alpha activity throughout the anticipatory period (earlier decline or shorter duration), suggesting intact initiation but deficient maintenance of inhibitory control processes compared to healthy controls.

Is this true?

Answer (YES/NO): NO